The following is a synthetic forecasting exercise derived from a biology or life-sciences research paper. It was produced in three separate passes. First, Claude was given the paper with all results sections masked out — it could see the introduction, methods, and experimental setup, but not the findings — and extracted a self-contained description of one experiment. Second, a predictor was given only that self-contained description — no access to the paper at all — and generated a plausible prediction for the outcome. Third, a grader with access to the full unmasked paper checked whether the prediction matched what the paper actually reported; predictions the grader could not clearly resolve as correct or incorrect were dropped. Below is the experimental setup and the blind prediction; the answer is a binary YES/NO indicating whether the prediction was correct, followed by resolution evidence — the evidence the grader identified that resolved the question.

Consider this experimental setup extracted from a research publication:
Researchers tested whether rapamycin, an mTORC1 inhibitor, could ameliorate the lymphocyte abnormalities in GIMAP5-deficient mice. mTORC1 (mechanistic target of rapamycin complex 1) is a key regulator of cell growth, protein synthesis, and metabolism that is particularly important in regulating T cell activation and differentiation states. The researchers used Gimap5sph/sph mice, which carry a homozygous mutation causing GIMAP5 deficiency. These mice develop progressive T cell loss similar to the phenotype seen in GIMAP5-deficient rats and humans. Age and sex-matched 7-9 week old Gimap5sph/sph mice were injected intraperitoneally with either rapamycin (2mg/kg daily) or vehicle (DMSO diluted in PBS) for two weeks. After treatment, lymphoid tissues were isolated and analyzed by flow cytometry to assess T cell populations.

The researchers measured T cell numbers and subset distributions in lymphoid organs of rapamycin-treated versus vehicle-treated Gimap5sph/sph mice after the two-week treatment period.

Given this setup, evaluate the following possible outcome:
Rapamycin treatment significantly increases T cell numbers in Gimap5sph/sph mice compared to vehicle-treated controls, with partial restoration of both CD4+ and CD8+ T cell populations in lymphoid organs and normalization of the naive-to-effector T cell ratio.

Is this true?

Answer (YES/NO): NO